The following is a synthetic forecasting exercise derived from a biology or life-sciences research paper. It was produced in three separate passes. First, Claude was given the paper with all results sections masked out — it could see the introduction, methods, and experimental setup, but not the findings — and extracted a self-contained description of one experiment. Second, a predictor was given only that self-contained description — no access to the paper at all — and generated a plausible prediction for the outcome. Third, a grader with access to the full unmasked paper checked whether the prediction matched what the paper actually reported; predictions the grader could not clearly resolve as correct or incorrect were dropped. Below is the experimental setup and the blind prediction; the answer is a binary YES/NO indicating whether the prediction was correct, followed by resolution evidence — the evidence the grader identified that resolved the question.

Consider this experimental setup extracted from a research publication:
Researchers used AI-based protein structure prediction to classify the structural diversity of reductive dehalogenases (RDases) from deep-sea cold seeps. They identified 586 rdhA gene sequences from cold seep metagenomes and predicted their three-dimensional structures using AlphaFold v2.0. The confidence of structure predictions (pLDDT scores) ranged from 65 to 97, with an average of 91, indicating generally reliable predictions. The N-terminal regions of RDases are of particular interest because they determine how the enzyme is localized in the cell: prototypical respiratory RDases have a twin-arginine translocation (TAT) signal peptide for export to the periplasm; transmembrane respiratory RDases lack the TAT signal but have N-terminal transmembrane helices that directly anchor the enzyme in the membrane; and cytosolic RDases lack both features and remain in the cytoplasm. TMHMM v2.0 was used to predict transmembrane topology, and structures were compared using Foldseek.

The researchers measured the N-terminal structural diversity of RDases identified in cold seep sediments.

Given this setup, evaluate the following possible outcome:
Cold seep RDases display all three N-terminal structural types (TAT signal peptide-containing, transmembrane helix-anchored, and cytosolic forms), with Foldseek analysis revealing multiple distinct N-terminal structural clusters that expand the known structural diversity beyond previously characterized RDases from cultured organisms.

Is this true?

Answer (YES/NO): NO